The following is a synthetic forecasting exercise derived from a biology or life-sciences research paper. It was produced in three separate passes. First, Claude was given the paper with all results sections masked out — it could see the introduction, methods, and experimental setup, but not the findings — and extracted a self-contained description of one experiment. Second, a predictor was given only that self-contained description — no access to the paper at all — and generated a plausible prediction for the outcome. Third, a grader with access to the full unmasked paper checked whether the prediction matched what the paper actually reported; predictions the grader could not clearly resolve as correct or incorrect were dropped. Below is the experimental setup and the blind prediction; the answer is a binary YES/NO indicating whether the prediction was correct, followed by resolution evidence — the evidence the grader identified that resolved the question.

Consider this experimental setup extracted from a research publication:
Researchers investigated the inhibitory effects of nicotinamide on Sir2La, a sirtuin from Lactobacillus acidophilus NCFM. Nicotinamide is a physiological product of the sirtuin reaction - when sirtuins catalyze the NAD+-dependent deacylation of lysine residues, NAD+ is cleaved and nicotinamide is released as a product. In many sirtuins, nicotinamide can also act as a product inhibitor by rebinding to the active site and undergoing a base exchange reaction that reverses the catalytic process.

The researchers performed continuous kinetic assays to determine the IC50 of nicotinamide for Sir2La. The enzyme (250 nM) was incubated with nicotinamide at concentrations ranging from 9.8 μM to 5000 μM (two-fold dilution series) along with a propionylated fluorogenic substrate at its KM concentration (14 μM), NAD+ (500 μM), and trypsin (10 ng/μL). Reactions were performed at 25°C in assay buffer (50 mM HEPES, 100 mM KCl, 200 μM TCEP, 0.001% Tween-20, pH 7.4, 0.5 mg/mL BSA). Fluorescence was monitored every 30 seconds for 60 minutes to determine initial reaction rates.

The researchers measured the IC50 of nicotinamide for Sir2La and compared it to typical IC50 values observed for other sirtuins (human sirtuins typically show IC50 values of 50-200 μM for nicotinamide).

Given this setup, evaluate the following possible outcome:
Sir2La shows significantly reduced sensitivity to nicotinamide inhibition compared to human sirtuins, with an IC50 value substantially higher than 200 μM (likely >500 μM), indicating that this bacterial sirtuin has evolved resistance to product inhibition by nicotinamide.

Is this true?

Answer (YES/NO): NO